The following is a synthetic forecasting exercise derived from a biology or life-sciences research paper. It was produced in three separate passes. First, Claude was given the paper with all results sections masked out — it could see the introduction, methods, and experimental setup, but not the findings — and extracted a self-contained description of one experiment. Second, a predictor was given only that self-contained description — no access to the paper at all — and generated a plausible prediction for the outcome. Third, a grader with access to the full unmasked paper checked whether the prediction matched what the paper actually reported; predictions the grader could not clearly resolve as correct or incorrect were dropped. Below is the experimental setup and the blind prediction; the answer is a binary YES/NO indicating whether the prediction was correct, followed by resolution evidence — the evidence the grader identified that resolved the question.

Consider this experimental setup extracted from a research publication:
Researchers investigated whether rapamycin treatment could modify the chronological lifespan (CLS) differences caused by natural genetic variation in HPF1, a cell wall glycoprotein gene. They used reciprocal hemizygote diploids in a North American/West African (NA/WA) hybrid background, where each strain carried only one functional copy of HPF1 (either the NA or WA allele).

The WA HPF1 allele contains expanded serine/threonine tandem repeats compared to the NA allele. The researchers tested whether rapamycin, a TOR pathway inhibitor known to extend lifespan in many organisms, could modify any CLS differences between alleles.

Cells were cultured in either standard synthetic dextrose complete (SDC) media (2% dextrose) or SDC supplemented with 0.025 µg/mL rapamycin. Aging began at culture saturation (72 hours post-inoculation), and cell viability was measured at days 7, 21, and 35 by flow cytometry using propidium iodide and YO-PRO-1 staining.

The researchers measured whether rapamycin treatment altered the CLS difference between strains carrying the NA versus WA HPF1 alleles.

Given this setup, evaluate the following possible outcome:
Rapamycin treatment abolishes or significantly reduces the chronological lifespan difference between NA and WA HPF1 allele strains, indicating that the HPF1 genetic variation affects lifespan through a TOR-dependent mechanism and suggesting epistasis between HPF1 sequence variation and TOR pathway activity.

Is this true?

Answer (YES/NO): YES